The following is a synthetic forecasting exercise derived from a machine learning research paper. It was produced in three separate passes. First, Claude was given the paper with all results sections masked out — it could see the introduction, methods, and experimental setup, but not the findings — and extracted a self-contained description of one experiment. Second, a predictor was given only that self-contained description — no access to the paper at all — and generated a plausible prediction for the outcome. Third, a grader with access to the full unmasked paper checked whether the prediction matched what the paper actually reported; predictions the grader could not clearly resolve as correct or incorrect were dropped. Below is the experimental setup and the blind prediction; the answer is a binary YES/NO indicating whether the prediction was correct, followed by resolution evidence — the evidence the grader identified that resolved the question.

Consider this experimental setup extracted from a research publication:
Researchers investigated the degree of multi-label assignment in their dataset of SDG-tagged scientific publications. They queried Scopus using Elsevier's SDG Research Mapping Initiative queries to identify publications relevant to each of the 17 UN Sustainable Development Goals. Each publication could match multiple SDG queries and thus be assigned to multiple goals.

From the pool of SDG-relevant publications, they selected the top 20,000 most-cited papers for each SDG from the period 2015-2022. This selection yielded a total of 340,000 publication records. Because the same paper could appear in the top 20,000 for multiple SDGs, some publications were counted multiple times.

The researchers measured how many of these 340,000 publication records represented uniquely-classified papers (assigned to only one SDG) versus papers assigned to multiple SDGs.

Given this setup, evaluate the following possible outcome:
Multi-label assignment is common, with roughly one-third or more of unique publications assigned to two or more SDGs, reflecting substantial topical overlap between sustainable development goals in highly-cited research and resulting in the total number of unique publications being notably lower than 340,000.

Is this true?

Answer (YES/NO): NO